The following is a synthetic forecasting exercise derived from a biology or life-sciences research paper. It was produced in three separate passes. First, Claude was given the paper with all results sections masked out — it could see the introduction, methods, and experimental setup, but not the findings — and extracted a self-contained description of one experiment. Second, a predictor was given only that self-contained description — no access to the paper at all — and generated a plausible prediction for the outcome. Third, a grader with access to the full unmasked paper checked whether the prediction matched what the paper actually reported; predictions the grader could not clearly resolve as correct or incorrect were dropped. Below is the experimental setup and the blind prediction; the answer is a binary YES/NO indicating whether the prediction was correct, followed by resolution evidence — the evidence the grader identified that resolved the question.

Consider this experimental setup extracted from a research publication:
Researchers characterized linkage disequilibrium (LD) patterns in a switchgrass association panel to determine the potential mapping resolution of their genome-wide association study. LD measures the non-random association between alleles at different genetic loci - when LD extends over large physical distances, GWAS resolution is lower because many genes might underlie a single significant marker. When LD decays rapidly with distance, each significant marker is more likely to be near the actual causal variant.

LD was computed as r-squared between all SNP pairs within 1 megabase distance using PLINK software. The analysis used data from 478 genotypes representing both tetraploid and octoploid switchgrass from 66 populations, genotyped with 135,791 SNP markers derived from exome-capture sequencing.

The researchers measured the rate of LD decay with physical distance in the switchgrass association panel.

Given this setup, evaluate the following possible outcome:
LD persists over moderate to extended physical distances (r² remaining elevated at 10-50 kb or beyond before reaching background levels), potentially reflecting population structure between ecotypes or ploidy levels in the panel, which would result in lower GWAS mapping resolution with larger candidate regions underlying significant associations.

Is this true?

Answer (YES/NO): NO